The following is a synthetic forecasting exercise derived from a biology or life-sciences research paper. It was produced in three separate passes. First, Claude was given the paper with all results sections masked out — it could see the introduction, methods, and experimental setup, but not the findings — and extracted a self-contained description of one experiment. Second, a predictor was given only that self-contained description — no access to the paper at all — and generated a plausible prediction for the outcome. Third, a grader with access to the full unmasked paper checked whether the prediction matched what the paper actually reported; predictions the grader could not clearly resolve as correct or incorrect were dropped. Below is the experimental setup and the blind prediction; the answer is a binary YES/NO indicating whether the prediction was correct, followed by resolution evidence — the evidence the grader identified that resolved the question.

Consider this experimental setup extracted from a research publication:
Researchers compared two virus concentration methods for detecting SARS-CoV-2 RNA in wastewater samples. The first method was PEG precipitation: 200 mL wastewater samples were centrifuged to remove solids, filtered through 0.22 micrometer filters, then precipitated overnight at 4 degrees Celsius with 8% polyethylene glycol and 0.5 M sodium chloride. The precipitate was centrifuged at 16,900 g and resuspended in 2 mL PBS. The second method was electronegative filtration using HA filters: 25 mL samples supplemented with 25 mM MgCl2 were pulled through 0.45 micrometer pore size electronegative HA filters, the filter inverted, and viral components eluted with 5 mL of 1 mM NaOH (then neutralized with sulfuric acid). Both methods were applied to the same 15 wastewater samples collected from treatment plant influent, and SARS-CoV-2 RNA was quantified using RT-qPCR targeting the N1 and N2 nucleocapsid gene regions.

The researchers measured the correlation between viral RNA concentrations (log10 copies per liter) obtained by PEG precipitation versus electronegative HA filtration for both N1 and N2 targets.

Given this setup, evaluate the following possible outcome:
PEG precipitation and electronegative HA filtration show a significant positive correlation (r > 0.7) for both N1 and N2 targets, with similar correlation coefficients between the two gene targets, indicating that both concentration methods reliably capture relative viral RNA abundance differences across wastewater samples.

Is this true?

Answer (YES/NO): NO